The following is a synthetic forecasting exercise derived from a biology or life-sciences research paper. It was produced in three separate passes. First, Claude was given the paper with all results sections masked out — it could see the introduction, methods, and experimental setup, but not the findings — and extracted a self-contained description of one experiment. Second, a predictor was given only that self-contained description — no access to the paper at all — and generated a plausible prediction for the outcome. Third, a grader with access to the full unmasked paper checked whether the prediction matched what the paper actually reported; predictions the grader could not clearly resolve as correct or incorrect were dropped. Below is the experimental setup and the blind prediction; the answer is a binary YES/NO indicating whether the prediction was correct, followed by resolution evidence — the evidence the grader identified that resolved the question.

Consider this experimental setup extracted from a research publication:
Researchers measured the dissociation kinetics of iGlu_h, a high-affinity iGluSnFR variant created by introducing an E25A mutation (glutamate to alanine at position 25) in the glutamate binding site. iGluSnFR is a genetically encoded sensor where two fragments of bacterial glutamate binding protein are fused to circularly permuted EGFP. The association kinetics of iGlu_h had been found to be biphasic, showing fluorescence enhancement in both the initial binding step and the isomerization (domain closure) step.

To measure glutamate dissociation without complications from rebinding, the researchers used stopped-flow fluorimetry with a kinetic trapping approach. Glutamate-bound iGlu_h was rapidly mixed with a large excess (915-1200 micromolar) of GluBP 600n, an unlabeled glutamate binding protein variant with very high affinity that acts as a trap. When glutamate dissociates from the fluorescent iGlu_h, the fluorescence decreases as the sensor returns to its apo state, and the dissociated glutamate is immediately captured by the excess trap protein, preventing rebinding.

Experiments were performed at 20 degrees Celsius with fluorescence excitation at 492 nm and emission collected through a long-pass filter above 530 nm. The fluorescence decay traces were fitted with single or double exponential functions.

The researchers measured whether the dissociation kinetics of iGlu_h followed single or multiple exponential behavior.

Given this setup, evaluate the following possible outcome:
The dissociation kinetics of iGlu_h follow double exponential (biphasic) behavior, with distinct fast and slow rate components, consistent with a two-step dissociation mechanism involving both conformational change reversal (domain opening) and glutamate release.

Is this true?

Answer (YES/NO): NO